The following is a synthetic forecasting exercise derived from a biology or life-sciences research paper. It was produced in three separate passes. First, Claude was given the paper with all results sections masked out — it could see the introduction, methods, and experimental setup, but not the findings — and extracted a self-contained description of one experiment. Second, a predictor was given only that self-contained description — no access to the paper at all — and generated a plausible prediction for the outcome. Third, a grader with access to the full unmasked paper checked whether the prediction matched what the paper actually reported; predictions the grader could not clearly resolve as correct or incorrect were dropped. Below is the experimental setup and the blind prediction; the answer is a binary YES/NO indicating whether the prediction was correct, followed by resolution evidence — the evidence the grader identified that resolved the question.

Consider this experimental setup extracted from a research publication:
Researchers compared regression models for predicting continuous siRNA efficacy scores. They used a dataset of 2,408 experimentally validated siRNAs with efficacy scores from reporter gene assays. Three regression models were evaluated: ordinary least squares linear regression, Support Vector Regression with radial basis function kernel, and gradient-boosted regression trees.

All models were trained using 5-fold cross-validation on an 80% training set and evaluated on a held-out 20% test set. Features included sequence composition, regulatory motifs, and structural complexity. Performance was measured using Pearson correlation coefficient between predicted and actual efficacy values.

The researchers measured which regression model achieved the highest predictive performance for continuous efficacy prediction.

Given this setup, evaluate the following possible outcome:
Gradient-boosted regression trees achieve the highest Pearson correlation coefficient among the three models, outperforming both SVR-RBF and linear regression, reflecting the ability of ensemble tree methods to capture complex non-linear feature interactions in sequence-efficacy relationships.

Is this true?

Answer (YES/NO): NO